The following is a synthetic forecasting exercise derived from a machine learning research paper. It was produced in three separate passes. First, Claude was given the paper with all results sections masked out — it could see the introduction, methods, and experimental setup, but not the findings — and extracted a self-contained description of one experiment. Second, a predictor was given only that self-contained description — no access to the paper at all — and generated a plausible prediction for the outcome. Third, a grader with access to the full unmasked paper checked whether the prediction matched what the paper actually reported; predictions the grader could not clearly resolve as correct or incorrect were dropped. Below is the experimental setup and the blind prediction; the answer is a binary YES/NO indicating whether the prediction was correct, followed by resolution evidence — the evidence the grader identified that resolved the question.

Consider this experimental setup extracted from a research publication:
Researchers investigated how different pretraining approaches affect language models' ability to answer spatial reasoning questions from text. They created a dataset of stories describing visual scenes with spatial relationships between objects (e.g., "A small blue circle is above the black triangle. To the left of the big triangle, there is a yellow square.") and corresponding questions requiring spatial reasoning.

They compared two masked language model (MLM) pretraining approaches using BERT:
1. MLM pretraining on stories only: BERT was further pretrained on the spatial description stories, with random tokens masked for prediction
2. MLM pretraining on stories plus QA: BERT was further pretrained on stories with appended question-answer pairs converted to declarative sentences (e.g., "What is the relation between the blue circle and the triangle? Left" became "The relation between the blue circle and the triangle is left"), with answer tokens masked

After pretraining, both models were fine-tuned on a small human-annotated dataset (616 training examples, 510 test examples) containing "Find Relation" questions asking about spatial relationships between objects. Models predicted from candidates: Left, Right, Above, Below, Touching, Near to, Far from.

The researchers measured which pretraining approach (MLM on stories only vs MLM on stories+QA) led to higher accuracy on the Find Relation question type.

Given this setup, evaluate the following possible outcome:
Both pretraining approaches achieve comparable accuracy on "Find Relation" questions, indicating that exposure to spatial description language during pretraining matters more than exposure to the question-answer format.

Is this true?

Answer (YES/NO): NO